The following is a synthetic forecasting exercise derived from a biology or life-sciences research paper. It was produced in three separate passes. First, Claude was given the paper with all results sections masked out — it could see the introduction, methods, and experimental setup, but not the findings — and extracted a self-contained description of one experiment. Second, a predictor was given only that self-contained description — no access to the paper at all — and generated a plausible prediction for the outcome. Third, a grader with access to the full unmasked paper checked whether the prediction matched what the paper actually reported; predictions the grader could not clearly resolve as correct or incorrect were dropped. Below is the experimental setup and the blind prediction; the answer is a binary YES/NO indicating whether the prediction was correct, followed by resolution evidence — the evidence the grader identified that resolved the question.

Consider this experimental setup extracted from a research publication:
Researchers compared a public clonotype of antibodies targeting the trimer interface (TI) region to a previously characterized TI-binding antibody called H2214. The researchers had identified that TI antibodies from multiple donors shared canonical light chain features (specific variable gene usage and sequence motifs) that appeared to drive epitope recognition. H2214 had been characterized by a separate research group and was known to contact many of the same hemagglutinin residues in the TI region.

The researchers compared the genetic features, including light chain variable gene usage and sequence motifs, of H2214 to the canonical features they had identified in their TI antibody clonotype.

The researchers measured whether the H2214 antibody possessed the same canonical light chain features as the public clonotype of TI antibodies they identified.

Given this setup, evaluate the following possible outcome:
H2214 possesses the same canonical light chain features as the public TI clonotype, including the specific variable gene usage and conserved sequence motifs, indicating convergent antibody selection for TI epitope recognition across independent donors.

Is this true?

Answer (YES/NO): NO